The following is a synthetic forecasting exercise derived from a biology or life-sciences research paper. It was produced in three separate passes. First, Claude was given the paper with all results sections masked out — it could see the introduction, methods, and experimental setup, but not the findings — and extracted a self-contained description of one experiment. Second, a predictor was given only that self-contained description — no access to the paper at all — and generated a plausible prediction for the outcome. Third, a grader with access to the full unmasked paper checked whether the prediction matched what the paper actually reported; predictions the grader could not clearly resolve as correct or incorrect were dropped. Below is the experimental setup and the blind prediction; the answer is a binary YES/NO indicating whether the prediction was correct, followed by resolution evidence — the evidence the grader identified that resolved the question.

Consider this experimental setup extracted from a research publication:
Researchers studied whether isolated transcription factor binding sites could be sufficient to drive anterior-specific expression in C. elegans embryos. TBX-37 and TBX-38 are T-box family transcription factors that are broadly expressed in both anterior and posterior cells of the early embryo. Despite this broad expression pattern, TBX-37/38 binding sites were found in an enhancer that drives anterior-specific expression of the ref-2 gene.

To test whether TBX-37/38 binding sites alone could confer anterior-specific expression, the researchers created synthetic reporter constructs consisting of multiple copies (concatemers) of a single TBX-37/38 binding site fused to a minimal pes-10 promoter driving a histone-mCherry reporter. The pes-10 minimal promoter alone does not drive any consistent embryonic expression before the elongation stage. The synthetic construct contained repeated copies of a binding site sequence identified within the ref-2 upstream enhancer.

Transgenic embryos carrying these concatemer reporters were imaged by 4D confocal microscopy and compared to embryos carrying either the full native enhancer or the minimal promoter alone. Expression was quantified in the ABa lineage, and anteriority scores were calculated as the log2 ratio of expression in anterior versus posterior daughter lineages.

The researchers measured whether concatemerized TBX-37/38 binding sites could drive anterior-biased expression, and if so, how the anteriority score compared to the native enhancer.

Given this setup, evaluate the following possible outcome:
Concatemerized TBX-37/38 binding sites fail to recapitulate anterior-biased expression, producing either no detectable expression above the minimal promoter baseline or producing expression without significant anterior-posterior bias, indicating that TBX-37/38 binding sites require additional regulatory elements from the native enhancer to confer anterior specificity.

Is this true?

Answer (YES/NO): NO